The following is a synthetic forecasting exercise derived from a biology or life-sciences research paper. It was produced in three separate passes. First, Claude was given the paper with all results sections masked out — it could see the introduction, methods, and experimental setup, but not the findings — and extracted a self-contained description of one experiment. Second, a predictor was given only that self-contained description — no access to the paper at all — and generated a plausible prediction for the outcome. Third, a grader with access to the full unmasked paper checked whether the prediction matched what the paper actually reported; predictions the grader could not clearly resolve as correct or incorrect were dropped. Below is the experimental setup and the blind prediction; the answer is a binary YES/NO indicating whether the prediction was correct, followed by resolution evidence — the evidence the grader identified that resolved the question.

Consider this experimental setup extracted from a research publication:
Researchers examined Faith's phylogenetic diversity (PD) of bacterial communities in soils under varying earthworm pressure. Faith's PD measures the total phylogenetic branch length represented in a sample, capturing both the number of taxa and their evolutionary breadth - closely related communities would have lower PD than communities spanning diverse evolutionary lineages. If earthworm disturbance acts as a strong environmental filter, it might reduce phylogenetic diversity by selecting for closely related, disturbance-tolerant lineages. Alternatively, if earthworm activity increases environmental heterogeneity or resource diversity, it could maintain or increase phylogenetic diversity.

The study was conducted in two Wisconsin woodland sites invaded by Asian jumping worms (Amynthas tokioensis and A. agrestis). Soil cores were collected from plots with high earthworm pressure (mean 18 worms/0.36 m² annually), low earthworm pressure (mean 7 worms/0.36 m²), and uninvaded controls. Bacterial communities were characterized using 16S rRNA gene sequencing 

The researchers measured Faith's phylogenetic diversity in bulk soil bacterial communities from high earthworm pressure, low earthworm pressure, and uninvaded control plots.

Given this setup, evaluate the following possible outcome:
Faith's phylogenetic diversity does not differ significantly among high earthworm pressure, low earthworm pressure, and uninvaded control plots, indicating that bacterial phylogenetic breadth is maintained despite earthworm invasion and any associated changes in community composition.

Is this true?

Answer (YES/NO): NO